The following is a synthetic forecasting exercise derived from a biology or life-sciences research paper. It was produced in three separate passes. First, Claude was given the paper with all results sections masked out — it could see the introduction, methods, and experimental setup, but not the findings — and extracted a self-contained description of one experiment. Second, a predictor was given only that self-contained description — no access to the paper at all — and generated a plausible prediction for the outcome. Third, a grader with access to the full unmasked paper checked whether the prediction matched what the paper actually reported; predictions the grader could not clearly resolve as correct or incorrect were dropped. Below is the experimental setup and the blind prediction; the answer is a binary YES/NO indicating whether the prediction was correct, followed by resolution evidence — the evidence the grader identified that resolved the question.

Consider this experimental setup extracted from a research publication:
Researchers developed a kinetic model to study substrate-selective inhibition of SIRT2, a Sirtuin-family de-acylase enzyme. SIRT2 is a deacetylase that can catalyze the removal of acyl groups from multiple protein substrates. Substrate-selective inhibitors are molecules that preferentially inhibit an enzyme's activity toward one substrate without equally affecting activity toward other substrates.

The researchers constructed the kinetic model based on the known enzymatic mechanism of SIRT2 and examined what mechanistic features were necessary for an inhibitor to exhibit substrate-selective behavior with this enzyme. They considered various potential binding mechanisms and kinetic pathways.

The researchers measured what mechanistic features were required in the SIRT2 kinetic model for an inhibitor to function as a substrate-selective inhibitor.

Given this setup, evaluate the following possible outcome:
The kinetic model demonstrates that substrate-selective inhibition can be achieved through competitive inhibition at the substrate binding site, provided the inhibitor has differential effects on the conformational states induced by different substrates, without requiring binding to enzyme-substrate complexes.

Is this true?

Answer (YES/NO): NO